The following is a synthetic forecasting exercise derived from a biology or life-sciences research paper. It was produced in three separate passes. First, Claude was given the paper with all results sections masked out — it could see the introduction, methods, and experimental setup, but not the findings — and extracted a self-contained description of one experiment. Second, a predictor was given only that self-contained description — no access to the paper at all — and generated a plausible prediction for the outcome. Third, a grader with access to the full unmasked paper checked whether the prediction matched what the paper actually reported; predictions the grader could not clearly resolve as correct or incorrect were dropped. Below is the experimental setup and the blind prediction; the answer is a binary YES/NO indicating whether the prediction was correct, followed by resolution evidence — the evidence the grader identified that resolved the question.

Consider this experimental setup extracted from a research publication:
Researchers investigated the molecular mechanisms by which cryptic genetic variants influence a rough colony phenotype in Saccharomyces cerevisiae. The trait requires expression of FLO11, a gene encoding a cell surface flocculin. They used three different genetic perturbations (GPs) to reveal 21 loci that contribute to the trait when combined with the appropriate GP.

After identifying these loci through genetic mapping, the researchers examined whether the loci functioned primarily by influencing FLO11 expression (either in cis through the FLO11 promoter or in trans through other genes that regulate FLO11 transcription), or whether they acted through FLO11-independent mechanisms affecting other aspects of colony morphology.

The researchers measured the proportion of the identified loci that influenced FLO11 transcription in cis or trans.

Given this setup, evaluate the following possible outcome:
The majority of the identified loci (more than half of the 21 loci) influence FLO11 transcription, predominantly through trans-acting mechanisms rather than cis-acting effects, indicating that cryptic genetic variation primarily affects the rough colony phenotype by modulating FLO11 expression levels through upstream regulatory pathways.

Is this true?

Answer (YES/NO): YES